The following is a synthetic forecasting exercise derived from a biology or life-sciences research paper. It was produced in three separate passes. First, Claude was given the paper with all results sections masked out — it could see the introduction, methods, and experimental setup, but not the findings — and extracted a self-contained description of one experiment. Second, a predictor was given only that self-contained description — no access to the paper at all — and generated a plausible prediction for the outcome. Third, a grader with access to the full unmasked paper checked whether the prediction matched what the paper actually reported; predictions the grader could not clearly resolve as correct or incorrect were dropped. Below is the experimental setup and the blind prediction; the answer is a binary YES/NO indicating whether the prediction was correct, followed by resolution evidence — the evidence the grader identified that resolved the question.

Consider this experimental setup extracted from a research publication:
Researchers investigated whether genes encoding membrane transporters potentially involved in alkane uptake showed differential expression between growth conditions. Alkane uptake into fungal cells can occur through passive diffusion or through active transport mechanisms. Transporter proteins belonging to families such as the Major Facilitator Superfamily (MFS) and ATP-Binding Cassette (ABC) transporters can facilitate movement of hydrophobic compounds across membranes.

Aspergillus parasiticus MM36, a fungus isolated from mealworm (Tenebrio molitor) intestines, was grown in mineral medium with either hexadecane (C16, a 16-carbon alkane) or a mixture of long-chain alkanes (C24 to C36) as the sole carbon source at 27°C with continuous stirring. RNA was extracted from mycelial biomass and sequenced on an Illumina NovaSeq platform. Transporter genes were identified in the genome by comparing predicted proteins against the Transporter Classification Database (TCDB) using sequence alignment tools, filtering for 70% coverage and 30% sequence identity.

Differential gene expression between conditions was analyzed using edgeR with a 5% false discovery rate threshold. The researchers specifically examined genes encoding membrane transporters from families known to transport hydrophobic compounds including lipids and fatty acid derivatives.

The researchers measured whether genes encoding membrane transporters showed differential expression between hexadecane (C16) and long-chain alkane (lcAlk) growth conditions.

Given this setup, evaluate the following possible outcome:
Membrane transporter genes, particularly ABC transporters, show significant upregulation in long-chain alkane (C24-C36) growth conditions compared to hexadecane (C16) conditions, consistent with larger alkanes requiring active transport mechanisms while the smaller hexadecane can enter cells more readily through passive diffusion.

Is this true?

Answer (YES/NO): YES